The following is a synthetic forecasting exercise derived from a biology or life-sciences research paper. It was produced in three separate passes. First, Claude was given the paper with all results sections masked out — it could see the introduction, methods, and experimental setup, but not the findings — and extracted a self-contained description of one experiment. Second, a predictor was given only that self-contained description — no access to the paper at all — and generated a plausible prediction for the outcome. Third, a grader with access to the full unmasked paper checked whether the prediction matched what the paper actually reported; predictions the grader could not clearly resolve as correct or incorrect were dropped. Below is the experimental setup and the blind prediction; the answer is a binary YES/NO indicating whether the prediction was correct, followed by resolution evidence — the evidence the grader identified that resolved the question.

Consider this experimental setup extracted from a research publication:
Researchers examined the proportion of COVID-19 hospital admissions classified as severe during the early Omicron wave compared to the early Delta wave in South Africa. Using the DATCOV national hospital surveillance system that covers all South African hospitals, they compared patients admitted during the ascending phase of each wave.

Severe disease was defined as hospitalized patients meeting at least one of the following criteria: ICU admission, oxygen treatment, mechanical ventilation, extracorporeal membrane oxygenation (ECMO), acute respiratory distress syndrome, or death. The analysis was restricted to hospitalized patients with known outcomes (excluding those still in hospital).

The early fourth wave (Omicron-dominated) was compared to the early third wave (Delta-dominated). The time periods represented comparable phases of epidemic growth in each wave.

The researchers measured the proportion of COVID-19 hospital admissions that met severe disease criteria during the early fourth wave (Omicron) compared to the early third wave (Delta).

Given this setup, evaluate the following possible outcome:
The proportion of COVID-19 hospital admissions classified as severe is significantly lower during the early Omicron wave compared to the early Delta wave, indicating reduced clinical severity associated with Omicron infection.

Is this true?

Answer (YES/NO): YES